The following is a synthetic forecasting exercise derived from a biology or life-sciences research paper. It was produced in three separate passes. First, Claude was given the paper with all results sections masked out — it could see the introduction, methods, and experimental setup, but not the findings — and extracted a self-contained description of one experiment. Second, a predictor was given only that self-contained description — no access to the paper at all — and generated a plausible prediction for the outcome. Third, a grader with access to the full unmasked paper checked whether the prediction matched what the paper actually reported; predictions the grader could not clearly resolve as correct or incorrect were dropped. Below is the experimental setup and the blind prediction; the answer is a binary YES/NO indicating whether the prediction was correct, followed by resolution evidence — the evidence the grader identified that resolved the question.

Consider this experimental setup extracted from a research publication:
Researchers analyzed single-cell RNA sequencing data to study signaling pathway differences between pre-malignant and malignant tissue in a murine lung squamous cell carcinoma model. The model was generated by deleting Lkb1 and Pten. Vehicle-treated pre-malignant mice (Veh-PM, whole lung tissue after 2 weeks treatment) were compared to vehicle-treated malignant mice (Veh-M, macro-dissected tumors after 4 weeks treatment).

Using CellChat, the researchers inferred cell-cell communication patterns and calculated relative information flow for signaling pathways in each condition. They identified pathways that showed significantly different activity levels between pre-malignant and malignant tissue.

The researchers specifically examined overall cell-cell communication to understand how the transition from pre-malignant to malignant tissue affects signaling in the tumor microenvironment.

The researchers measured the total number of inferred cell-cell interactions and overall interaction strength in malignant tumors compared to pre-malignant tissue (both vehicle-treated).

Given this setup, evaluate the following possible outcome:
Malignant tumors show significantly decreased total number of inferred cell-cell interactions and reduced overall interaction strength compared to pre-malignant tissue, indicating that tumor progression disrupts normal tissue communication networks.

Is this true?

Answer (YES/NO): NO